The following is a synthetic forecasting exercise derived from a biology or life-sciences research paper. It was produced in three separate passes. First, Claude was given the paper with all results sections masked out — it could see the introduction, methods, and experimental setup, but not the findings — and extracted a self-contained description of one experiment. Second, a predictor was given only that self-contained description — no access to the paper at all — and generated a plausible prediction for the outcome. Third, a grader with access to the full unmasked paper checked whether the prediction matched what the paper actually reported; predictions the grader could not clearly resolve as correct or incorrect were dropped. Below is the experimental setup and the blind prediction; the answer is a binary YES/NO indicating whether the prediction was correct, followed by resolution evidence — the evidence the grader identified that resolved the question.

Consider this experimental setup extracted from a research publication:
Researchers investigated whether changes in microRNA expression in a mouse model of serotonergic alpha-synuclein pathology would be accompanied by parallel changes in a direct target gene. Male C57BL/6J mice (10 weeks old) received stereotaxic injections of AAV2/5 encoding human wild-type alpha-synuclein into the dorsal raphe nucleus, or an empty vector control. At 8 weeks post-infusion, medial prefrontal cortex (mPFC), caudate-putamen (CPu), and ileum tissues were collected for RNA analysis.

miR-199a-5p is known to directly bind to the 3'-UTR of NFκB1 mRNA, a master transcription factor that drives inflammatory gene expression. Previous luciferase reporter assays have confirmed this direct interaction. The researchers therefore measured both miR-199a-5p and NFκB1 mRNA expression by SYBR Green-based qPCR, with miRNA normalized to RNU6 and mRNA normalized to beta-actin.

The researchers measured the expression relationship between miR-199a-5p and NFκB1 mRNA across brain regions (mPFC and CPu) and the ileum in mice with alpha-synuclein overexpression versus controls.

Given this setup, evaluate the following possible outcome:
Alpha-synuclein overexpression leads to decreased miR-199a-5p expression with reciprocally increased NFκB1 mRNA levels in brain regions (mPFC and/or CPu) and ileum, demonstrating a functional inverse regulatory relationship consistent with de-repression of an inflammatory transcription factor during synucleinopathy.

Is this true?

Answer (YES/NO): YES